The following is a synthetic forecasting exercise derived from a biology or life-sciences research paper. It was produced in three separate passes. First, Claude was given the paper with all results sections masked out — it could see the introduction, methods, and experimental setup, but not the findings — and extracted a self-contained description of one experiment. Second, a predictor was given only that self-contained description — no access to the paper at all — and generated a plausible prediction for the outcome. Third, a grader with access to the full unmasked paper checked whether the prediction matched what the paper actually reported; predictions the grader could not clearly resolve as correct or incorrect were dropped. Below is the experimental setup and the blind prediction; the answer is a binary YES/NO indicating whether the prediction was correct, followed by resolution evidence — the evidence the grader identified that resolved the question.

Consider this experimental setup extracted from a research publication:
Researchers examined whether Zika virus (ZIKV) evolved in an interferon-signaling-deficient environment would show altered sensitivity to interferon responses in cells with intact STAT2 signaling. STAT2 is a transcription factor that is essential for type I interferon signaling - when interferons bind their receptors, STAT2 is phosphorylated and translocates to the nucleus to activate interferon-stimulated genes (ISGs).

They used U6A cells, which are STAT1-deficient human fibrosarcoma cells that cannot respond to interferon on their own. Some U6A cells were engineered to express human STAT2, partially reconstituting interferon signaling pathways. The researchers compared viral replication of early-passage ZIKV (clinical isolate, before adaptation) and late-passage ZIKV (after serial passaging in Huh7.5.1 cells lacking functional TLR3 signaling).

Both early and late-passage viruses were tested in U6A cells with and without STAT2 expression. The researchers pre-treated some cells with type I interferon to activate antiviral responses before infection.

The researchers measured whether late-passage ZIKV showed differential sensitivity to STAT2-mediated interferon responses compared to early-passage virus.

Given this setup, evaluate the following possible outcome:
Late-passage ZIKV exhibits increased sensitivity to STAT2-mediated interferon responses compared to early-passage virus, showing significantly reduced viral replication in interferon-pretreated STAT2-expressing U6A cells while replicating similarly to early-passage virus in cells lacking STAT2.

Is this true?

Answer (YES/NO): NO